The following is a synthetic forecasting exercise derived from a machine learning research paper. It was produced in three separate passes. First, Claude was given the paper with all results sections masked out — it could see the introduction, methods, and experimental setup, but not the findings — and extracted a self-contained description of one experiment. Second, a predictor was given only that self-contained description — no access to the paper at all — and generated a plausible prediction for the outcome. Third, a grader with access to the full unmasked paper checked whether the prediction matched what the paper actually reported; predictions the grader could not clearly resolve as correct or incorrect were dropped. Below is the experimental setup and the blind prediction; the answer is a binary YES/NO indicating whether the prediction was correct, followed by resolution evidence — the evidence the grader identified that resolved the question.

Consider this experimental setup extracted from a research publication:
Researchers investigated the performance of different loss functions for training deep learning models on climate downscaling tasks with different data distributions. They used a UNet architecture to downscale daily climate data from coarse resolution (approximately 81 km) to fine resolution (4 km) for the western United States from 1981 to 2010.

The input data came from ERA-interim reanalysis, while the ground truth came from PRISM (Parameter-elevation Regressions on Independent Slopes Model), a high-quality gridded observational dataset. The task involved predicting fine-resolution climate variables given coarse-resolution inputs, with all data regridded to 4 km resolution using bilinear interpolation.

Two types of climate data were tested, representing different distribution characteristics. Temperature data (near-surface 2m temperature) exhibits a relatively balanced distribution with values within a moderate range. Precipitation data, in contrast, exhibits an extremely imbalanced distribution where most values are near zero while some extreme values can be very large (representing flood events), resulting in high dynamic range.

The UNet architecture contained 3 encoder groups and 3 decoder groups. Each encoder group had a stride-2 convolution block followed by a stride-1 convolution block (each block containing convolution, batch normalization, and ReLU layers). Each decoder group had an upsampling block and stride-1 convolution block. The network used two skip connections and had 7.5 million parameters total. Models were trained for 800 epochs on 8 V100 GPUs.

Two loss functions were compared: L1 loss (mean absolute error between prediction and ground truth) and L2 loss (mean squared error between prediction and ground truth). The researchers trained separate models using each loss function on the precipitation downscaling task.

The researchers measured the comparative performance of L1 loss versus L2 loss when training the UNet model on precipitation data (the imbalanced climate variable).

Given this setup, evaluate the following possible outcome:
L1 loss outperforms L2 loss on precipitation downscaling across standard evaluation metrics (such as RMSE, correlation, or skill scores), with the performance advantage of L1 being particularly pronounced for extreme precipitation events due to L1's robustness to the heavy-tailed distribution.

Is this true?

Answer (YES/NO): NO